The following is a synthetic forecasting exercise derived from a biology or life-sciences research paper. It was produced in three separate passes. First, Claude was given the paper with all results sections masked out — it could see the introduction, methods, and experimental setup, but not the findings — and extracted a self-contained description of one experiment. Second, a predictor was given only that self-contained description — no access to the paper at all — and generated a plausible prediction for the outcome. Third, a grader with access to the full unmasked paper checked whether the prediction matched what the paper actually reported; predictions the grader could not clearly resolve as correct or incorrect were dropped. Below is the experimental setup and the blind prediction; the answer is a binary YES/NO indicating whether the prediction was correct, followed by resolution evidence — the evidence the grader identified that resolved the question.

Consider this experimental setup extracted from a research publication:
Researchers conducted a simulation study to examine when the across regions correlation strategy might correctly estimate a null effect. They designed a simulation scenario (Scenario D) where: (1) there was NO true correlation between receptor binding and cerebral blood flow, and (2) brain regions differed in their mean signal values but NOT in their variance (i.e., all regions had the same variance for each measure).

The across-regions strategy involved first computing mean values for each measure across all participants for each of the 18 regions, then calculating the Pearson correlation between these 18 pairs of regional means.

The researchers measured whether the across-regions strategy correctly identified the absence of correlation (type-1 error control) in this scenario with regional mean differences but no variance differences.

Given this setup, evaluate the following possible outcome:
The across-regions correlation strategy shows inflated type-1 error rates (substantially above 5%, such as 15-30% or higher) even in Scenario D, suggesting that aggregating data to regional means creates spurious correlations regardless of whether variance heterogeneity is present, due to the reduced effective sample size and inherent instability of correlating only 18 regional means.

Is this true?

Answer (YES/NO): NO